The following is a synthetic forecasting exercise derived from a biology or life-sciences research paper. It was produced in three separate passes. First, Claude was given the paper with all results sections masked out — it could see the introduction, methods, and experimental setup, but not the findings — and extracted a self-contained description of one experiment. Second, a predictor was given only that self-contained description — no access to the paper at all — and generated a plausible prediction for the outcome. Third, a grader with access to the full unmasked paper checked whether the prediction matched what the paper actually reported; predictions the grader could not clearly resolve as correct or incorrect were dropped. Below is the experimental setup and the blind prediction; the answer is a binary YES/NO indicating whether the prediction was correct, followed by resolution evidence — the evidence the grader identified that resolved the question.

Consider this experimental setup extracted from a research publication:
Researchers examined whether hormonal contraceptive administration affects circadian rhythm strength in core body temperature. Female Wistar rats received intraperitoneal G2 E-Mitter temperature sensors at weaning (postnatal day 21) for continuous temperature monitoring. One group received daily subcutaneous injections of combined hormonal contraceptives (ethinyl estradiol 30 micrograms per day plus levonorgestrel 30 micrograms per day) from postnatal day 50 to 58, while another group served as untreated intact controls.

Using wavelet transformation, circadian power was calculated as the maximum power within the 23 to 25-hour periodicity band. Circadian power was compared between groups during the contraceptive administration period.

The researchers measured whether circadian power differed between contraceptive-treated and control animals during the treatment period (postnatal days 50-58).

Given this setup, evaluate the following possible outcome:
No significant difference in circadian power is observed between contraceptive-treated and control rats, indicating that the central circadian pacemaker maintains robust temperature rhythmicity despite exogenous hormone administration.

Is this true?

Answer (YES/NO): NO